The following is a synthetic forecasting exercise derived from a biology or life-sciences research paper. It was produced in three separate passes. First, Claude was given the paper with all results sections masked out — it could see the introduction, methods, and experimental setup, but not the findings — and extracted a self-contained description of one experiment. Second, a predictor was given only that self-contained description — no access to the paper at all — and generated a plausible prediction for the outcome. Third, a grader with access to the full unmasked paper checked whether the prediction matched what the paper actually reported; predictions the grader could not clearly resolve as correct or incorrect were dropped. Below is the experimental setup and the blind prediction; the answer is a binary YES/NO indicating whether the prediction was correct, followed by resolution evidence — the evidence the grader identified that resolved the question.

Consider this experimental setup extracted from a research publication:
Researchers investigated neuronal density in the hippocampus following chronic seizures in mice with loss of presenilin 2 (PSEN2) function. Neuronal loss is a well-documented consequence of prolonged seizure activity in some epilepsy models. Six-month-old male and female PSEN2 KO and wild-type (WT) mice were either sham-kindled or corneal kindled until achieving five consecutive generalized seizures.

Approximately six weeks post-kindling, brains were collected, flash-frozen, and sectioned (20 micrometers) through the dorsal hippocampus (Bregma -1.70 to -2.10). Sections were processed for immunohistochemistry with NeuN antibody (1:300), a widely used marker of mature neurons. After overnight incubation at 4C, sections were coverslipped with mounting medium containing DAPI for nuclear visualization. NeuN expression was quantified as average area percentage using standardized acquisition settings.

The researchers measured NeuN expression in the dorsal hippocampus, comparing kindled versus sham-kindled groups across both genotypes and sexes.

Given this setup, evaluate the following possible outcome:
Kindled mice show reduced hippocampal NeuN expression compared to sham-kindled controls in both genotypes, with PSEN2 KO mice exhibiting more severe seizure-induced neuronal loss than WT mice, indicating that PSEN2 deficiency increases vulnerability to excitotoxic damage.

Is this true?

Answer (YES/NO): NO